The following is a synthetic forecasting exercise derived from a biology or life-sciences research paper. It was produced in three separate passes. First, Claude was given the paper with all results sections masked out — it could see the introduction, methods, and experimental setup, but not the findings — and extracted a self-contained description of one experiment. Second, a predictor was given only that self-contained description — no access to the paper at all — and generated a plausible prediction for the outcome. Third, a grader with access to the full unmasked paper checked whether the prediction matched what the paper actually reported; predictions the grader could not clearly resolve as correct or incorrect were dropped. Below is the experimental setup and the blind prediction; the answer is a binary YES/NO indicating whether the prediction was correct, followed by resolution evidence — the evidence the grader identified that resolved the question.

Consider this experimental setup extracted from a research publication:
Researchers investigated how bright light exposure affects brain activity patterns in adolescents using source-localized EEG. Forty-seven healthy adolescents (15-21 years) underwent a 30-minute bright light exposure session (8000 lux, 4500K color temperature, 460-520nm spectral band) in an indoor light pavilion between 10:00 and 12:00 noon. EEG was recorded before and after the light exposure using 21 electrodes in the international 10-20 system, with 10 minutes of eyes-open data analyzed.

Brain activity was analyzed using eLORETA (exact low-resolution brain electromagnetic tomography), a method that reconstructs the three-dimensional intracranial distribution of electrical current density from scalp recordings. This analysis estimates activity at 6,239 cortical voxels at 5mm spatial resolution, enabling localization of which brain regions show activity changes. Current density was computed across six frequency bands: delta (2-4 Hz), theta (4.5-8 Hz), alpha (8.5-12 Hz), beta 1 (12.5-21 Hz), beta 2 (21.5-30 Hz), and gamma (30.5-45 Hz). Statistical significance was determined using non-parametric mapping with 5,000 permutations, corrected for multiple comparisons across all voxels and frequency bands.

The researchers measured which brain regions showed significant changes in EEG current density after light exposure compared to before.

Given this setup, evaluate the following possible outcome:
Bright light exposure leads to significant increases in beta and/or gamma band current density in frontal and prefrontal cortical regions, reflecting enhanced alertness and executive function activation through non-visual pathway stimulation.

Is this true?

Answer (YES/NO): NO